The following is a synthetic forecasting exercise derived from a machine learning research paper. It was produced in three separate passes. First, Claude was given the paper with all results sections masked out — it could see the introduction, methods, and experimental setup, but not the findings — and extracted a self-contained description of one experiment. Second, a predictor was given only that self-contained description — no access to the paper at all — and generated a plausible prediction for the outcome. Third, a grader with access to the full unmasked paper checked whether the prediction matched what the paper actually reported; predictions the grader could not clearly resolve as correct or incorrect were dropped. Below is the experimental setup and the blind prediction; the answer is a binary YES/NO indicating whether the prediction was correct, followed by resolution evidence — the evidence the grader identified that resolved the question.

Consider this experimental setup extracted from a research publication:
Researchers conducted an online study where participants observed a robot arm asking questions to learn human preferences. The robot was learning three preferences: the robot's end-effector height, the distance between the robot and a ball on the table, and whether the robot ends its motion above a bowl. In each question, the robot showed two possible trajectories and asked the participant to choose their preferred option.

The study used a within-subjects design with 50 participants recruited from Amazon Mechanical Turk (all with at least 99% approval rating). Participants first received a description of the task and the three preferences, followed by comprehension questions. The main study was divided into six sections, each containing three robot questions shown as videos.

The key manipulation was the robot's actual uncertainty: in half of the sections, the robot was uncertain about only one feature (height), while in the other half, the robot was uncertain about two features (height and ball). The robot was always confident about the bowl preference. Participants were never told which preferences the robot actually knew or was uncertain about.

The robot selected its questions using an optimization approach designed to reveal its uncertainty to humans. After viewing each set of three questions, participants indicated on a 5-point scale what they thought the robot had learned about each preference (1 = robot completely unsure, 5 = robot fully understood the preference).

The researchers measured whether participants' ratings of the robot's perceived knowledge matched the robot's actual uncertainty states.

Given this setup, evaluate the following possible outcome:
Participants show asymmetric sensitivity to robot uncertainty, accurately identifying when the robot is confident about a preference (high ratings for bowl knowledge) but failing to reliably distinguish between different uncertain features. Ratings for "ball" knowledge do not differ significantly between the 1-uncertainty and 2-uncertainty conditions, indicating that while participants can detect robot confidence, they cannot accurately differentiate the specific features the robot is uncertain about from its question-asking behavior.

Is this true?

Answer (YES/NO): NO